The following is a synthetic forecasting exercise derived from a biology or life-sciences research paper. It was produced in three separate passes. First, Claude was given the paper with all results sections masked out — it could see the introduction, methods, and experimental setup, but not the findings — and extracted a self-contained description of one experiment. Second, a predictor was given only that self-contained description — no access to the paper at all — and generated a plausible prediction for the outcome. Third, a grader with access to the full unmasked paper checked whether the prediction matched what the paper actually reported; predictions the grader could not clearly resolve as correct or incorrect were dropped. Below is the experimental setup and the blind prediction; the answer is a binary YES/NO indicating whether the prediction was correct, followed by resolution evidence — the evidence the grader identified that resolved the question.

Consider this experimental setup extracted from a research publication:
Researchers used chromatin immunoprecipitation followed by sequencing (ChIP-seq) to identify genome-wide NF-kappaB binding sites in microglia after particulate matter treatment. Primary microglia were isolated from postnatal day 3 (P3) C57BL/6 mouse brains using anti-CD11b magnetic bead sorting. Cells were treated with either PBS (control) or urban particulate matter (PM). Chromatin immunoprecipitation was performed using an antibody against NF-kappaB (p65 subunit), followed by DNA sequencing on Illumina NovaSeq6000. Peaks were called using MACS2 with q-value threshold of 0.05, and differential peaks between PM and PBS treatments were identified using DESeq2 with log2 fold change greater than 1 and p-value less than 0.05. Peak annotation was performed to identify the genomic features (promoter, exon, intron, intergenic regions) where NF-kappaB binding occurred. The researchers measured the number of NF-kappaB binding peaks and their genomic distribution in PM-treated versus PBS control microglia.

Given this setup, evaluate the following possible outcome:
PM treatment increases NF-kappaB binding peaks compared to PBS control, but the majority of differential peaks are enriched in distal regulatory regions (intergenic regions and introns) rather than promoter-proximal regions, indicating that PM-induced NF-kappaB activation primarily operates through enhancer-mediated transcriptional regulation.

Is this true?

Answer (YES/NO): YES